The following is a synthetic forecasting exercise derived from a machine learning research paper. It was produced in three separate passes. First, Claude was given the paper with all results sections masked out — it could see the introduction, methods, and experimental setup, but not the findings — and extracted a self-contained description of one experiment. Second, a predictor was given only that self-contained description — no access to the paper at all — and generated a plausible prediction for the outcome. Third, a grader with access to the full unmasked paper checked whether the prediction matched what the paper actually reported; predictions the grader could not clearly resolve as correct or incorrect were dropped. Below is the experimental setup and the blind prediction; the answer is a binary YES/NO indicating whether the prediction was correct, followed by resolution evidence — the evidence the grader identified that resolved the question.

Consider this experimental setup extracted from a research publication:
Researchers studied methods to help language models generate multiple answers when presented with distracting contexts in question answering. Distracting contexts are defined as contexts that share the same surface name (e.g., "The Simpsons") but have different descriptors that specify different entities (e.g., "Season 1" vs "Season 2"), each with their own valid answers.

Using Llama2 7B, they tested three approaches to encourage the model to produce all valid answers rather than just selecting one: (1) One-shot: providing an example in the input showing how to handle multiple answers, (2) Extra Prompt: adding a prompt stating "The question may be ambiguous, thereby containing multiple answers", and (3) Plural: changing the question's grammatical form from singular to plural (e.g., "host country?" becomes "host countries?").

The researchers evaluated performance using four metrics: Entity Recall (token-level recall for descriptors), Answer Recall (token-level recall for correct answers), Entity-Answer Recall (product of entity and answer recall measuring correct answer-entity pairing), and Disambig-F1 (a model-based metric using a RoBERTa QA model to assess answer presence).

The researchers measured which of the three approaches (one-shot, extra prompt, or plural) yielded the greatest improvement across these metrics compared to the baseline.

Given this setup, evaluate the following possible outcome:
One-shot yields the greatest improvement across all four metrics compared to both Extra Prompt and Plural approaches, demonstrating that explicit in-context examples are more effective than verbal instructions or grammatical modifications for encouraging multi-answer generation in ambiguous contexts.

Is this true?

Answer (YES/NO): NO